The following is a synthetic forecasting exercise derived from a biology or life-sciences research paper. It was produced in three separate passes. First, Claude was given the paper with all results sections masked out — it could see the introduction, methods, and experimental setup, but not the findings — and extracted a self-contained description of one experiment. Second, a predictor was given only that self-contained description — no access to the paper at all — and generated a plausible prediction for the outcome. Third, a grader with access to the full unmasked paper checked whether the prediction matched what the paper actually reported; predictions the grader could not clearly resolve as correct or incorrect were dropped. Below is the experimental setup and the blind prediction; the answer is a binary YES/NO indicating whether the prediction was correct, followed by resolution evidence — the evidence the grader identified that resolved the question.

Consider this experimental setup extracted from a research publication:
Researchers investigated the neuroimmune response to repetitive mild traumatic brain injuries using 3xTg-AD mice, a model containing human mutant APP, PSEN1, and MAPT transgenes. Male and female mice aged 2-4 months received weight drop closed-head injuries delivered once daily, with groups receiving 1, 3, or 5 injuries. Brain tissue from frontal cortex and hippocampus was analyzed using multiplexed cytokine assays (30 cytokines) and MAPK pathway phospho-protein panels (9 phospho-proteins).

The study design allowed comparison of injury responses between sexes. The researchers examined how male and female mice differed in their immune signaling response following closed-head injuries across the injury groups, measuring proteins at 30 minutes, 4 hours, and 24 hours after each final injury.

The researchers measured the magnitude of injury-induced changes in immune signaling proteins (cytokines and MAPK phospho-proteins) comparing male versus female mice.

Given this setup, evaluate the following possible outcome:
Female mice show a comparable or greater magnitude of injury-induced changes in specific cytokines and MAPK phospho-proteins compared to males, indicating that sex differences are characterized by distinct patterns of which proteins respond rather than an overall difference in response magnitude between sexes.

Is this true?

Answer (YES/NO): NO